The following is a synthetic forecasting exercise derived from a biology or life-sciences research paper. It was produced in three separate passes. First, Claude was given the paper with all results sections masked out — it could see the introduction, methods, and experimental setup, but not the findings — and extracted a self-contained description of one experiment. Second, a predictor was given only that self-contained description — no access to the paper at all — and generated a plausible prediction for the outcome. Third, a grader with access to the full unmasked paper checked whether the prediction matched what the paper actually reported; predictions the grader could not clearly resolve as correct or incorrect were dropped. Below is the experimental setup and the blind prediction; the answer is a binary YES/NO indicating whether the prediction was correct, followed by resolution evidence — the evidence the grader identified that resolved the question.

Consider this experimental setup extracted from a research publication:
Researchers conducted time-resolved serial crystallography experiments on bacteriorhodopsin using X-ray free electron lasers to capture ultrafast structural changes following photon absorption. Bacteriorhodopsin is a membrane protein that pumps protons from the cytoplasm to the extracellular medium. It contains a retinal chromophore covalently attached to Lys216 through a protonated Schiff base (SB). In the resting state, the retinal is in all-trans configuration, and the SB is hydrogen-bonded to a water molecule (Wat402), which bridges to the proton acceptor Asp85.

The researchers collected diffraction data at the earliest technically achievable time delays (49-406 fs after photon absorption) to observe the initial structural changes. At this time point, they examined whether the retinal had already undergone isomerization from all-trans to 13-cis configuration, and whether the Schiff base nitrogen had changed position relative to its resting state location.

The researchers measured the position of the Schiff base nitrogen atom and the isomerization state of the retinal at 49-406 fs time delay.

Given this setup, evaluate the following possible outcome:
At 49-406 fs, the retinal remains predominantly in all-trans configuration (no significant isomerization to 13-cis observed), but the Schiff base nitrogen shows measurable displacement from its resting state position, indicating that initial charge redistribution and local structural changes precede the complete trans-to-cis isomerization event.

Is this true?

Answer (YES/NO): YES